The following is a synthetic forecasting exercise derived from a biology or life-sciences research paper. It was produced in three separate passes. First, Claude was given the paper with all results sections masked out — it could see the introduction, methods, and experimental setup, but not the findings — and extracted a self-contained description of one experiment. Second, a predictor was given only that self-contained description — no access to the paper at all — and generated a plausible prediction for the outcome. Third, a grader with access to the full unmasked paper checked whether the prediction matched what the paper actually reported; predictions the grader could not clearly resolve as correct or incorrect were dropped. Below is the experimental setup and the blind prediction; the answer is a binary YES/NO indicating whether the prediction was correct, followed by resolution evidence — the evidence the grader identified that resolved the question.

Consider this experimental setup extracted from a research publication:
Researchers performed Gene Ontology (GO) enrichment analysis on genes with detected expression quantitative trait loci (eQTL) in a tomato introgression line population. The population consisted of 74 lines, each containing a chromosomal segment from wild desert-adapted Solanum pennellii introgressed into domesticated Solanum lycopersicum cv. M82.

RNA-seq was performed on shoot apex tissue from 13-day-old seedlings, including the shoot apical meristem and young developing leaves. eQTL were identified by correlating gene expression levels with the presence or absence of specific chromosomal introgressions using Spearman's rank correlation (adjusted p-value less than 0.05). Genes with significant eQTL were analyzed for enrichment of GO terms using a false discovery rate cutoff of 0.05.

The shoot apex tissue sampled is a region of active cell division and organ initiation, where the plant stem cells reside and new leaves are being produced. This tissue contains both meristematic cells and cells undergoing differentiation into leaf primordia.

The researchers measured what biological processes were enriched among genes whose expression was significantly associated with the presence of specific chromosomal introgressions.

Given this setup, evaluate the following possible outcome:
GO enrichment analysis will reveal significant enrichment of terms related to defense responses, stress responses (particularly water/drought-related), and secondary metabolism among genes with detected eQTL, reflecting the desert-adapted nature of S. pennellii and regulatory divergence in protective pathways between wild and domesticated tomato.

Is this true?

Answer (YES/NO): NO